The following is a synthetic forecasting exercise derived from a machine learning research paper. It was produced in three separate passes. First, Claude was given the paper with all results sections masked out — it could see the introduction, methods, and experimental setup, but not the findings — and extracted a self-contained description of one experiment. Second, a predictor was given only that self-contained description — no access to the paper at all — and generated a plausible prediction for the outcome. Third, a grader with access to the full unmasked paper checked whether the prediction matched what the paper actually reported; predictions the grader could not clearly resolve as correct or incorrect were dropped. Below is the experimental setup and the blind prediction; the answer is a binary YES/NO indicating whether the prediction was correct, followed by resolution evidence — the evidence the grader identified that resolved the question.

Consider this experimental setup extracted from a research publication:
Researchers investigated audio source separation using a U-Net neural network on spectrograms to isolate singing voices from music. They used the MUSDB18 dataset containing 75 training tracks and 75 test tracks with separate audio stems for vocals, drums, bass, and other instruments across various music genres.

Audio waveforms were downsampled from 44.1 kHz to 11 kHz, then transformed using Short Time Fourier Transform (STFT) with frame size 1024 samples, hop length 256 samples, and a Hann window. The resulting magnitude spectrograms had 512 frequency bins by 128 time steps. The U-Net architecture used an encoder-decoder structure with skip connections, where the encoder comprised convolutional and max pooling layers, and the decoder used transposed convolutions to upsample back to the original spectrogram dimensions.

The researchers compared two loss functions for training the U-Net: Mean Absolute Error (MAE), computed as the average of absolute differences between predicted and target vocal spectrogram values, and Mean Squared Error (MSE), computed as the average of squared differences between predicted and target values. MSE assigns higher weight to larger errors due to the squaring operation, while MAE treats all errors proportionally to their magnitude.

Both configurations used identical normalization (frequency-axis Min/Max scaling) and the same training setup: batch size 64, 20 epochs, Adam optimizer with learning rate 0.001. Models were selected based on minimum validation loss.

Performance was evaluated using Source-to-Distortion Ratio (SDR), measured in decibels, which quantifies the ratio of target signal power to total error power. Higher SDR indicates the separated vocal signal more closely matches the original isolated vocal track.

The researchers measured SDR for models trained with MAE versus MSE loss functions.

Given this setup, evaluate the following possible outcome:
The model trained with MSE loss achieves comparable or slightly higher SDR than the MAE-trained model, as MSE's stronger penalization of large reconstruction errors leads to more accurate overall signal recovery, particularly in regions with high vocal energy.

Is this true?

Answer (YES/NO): NO